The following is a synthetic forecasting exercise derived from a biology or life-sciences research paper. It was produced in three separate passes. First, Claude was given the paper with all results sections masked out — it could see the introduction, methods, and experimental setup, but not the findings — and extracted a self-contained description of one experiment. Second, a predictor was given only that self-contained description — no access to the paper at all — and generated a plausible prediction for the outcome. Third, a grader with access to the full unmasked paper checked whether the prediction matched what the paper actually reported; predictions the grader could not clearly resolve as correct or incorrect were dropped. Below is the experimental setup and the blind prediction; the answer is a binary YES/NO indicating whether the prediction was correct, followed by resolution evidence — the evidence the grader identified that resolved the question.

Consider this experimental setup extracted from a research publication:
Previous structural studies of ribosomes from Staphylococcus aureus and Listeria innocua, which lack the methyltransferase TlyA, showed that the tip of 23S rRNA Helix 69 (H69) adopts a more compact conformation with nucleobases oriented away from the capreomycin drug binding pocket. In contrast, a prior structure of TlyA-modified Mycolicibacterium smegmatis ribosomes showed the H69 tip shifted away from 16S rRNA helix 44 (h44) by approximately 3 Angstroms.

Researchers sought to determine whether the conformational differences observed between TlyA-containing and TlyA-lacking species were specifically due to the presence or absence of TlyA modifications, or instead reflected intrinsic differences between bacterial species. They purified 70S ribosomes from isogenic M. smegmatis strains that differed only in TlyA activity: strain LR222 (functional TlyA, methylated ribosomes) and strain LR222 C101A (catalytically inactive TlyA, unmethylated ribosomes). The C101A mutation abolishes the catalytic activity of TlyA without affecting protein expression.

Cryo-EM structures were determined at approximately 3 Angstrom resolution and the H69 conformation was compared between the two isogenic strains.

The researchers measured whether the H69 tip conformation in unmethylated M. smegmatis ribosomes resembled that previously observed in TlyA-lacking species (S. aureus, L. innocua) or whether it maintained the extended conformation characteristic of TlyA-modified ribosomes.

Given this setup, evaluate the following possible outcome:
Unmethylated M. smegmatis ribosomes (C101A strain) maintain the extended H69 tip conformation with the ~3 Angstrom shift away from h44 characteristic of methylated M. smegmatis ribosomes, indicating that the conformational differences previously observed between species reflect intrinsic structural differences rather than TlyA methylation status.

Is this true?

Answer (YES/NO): NO